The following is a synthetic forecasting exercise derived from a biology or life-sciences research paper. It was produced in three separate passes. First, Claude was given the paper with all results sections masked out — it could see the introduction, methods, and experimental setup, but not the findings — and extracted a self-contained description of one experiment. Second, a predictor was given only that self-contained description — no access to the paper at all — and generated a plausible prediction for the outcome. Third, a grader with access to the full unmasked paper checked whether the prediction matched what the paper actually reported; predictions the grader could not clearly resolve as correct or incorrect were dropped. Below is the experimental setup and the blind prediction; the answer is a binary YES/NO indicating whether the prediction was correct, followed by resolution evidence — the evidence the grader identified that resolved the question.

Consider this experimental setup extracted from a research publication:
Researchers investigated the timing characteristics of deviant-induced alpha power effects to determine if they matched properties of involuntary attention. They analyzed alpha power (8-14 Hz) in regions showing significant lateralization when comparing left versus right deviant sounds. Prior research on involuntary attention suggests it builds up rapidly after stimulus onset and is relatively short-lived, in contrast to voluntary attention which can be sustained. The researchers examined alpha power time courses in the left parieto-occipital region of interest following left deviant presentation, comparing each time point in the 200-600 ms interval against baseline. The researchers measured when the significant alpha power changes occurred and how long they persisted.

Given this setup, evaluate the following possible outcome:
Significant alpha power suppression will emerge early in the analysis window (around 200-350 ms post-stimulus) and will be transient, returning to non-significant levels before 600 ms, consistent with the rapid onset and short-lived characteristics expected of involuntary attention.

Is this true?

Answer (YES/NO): NO